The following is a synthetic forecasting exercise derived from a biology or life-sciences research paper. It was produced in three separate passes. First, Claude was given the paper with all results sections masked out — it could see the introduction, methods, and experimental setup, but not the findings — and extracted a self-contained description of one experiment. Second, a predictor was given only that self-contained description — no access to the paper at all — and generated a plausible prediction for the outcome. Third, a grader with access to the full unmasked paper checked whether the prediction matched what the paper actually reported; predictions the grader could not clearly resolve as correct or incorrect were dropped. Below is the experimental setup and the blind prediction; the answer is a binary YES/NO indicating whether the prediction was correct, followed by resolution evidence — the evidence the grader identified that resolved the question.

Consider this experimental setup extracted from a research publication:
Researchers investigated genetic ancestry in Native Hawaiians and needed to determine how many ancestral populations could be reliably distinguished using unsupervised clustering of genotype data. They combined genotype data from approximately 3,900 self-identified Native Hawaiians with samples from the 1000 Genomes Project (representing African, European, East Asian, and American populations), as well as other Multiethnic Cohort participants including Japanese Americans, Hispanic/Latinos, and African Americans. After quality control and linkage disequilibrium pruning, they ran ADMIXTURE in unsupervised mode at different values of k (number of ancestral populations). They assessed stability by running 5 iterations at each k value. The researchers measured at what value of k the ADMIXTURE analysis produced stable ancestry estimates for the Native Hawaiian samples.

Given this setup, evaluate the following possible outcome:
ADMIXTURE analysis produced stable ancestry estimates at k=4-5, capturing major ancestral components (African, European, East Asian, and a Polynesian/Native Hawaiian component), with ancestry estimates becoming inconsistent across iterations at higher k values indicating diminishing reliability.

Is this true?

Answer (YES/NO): NO